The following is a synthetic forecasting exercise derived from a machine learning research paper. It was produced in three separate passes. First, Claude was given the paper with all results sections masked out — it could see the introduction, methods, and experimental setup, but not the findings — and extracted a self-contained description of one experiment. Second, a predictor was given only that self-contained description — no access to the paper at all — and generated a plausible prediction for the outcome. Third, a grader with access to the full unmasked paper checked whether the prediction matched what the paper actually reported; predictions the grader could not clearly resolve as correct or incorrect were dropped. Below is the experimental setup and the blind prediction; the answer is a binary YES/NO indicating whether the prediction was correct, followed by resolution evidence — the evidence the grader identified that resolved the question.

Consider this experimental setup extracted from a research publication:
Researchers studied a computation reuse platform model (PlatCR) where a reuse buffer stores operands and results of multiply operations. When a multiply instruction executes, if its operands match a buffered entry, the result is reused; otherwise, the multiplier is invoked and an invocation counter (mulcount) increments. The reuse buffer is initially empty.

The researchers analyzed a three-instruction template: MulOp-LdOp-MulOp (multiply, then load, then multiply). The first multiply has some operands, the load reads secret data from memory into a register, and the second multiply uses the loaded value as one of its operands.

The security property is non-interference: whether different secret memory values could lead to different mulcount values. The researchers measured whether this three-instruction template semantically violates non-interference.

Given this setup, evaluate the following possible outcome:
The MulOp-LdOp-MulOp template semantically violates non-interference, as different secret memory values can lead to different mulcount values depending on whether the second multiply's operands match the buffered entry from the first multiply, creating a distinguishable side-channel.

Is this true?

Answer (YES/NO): YES